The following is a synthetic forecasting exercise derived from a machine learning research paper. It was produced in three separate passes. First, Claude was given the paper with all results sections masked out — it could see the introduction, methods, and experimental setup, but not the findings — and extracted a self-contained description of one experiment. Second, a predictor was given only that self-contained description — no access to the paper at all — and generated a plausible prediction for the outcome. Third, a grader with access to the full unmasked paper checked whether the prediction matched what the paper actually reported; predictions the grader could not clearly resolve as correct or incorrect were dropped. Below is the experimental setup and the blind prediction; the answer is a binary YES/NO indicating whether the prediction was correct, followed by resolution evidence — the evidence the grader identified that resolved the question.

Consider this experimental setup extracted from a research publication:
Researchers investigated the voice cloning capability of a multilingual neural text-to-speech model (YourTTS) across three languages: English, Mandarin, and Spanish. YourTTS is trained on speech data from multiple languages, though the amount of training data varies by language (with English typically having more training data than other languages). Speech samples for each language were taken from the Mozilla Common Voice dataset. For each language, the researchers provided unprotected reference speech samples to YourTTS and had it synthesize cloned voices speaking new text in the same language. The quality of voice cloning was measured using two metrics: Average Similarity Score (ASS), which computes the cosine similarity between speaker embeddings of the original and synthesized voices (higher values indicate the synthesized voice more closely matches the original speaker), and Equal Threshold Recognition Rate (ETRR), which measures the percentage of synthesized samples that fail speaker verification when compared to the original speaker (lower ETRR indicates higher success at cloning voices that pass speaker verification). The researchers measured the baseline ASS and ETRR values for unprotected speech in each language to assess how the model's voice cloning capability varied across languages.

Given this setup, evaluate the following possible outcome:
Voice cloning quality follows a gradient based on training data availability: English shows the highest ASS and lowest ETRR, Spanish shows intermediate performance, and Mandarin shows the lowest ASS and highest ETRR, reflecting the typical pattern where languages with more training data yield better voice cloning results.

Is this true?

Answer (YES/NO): YES